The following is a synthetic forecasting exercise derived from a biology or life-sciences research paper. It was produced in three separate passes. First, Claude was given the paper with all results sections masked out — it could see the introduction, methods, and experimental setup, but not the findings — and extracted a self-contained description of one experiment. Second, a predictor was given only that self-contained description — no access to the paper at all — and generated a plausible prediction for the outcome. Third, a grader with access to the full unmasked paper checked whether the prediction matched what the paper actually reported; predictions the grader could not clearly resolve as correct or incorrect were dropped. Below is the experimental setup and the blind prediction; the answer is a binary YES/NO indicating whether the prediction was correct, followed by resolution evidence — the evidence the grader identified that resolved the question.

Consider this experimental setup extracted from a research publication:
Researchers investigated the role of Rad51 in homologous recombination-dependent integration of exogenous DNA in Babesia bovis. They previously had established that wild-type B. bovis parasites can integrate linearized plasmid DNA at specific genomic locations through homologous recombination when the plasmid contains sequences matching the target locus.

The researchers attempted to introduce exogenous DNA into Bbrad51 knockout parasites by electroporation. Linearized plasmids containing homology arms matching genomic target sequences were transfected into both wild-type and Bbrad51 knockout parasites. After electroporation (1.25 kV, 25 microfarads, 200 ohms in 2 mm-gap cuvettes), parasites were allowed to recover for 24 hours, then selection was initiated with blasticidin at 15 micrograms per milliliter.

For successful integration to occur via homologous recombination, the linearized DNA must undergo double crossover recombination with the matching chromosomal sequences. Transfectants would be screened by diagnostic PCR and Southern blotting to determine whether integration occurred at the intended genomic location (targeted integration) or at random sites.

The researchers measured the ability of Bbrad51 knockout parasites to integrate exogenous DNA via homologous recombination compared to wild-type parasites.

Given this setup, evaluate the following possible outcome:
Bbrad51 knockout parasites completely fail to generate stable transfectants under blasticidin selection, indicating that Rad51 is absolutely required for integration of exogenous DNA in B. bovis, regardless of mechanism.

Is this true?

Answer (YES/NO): NO